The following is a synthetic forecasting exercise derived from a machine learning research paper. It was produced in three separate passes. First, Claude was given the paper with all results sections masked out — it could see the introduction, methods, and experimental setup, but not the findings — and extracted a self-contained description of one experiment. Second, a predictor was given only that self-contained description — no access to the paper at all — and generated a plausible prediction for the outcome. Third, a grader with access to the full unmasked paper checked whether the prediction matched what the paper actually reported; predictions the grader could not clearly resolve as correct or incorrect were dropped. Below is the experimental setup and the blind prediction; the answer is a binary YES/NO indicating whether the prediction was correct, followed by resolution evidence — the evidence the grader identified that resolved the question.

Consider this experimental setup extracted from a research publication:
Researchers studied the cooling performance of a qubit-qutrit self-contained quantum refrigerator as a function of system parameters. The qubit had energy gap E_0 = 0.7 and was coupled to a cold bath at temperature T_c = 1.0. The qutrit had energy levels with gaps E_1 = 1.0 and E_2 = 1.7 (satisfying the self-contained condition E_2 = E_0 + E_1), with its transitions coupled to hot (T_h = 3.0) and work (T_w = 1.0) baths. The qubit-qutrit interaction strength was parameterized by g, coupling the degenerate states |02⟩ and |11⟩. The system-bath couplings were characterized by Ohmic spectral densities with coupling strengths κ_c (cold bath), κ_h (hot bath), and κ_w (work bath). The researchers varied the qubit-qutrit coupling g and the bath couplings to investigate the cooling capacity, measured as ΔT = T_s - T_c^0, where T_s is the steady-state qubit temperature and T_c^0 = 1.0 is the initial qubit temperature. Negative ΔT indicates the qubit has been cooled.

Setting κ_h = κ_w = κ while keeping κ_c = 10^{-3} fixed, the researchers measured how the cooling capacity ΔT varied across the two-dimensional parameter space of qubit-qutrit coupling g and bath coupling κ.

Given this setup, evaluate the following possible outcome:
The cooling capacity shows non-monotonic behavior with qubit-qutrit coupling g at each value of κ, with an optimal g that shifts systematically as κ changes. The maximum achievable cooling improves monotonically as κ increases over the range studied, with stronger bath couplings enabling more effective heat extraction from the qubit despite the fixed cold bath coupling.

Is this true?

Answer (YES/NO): NO